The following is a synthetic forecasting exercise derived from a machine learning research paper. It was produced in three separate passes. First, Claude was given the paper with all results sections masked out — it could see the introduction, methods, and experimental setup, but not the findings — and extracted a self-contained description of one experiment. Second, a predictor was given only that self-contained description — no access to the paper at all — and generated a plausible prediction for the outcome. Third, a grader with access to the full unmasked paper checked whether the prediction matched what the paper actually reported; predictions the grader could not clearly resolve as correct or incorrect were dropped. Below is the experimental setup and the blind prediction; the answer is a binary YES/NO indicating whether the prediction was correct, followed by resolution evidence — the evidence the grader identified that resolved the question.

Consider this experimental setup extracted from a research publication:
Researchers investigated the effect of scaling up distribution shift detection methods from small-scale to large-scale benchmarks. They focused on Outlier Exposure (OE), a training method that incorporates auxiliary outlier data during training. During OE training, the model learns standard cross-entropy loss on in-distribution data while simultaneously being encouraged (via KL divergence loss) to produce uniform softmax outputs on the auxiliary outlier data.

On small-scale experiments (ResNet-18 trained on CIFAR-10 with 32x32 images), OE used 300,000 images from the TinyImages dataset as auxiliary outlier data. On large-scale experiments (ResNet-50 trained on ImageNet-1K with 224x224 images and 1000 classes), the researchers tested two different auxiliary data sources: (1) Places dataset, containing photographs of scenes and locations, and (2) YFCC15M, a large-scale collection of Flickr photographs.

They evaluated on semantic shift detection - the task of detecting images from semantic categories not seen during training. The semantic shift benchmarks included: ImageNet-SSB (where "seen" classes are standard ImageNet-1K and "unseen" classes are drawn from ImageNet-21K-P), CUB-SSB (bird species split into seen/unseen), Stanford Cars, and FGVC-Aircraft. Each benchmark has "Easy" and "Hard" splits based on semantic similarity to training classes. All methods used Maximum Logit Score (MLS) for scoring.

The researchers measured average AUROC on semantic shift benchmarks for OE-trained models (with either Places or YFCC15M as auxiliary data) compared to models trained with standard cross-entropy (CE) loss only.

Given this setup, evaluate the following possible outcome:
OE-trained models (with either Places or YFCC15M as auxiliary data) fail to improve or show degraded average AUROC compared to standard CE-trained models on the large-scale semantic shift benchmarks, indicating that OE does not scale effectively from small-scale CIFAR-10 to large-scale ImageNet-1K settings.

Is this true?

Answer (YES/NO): YES